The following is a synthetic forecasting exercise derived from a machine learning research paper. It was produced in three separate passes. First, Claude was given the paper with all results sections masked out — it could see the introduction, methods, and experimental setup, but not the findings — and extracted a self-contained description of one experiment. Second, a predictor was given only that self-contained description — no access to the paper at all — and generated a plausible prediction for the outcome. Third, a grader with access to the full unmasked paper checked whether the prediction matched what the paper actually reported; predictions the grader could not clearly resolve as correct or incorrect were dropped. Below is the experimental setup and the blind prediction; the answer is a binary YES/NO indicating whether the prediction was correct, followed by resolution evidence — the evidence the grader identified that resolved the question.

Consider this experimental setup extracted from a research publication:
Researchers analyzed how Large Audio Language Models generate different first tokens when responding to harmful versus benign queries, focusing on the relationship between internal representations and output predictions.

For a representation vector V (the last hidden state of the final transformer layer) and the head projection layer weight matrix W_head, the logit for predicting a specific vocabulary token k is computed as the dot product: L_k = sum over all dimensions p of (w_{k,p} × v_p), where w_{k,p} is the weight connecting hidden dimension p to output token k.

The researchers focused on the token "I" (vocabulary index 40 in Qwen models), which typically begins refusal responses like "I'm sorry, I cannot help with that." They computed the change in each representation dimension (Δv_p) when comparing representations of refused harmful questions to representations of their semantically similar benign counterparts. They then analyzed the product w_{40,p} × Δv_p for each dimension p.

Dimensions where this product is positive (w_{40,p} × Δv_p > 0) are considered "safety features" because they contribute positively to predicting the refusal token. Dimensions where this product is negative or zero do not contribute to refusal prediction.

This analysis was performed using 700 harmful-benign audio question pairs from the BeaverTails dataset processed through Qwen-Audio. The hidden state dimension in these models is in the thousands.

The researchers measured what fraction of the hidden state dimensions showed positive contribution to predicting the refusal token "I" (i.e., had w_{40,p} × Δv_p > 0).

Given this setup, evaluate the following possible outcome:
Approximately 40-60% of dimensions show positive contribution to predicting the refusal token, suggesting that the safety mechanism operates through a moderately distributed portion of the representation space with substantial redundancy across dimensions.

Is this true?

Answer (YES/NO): YES